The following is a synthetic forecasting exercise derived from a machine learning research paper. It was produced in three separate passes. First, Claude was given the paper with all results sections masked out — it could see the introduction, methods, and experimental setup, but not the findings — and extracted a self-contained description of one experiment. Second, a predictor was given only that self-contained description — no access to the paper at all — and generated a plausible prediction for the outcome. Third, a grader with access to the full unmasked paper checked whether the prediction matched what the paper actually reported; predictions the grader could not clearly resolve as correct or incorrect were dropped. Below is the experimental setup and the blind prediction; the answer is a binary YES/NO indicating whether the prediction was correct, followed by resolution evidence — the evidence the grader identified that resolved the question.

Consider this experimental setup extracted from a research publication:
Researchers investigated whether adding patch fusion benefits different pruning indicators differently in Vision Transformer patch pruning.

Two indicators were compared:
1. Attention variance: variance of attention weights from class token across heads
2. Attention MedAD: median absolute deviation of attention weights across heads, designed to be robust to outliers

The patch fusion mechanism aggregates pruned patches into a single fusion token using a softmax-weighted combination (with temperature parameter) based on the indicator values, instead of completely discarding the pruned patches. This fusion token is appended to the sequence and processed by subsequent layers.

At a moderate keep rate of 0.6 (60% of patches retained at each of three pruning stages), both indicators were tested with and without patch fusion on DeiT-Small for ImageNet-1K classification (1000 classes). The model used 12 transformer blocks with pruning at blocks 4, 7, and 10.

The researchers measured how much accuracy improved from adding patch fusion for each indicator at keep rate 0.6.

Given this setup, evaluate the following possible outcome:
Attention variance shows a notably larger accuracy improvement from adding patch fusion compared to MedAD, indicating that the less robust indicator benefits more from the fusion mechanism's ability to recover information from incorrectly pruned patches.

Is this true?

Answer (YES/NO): YES